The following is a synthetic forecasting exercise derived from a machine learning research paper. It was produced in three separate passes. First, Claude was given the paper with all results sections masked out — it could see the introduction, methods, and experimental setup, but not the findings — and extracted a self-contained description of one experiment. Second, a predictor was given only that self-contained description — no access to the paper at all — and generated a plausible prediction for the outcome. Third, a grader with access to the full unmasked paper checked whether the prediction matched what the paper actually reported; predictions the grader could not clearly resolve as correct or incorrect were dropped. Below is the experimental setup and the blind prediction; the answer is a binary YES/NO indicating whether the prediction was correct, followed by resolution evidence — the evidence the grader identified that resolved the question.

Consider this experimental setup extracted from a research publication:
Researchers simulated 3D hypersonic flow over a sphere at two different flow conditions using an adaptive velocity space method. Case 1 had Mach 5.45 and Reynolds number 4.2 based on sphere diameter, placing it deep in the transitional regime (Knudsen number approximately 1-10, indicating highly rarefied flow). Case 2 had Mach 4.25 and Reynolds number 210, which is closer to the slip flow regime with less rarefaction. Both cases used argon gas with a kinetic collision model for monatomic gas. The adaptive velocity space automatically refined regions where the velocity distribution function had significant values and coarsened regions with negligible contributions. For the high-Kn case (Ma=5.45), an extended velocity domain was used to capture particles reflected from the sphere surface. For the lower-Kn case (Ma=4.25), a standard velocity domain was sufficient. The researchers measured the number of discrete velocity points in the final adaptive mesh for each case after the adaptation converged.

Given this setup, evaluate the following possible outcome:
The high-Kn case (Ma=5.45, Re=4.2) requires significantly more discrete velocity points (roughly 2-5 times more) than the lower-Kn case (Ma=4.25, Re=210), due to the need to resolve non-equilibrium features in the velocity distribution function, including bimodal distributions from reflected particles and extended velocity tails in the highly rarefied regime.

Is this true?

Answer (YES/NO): NO